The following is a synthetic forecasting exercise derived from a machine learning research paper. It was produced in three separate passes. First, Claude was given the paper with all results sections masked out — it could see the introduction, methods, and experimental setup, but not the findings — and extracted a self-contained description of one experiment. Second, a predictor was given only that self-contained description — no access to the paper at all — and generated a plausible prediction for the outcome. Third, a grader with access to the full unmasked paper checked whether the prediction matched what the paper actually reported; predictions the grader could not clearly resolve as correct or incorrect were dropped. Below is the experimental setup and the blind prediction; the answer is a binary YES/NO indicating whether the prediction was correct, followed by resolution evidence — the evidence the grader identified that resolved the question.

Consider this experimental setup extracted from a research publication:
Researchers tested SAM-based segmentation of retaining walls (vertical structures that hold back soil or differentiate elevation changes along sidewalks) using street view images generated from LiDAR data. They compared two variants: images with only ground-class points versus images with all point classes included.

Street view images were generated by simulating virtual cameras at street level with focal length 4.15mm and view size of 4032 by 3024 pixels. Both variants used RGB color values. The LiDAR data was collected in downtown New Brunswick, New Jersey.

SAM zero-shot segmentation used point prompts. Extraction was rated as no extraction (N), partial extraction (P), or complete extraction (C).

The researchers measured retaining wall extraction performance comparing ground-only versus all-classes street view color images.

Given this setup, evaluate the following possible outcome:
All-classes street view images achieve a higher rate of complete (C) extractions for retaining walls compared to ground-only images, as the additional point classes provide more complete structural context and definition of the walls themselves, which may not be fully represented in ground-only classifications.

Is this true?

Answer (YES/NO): NO